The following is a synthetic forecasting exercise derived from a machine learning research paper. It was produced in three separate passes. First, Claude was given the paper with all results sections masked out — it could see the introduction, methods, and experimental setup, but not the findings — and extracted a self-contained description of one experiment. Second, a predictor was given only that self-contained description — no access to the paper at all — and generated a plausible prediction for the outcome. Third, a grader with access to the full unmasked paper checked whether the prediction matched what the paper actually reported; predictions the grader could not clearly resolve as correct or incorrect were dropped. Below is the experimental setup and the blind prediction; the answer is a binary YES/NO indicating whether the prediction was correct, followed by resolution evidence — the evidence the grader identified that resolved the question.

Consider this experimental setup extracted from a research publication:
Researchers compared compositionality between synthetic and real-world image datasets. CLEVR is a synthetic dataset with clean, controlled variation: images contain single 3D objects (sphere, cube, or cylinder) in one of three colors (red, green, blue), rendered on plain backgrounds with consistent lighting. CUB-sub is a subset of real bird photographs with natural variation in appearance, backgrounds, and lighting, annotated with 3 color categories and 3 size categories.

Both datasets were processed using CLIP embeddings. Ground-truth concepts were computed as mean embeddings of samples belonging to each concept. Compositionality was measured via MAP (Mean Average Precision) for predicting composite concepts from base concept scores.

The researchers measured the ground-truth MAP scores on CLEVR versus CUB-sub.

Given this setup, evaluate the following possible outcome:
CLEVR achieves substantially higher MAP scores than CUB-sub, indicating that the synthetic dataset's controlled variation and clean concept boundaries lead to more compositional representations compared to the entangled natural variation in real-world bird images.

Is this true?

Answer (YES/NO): YES